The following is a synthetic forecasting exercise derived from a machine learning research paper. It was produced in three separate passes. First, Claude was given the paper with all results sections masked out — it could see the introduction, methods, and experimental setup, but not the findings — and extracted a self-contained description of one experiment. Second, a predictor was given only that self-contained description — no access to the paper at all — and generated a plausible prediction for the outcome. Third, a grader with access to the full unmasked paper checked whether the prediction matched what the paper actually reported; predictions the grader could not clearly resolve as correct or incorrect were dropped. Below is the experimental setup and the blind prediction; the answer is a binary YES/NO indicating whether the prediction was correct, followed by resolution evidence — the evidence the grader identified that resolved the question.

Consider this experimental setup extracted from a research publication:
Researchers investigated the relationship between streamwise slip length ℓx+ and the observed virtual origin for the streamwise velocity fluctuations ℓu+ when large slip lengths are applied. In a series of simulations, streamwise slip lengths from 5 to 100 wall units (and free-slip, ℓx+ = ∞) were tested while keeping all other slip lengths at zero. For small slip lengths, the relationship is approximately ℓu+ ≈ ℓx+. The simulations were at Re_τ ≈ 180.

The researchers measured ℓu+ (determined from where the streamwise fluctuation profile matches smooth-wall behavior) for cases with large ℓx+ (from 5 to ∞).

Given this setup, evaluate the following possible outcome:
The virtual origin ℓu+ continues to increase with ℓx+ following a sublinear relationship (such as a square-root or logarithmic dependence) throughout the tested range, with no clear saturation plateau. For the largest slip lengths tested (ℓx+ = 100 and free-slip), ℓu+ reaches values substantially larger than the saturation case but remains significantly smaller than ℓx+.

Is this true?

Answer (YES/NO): NO